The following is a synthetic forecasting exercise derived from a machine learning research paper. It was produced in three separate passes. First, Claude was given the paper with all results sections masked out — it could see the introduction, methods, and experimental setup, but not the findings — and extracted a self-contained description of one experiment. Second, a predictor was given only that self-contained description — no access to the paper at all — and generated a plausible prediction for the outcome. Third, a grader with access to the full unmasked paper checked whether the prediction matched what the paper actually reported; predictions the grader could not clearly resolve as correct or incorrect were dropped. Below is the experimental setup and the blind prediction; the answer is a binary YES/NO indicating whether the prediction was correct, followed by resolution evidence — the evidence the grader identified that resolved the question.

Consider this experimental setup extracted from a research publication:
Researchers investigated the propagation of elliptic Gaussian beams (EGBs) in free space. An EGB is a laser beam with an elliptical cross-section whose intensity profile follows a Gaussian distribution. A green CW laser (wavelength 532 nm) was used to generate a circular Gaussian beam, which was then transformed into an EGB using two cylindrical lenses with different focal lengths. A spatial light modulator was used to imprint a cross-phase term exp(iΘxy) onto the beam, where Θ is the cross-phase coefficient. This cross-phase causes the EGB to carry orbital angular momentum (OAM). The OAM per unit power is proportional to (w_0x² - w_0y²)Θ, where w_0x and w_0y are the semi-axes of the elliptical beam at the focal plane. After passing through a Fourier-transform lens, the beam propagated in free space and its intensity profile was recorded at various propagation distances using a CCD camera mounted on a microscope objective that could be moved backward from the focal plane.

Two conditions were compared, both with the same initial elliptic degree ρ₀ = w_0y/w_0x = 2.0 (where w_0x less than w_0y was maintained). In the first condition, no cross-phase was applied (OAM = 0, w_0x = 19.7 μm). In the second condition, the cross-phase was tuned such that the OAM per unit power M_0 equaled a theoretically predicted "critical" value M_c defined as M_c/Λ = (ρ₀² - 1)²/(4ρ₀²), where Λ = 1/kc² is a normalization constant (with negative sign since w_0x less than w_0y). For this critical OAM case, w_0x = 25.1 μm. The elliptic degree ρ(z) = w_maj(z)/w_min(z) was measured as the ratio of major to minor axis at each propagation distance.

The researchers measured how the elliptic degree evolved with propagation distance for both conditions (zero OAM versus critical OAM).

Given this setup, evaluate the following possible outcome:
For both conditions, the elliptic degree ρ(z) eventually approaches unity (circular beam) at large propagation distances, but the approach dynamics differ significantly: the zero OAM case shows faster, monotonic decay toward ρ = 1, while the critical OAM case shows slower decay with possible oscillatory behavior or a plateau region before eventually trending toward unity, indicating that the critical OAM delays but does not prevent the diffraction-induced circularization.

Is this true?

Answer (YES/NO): NO